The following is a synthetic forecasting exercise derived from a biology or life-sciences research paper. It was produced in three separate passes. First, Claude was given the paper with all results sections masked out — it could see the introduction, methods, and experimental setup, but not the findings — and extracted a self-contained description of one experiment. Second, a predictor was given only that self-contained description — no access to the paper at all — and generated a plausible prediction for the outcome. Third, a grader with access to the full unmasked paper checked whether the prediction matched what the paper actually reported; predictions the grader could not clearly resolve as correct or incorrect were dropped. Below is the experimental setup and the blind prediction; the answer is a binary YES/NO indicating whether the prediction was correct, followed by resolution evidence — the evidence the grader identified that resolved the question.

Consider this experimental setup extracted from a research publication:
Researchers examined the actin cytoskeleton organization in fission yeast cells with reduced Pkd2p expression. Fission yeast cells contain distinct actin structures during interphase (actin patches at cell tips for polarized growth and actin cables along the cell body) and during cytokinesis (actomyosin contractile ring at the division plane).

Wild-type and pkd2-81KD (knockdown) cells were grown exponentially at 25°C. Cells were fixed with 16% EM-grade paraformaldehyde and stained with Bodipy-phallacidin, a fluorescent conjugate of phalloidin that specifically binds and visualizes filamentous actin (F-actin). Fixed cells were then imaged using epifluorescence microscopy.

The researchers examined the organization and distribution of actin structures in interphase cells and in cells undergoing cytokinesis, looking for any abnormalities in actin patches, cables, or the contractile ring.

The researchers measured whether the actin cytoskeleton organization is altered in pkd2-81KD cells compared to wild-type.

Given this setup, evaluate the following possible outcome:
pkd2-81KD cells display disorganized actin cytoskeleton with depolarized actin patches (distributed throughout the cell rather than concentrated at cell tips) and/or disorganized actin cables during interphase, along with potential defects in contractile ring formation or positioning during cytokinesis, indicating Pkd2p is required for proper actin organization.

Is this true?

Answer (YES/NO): NO